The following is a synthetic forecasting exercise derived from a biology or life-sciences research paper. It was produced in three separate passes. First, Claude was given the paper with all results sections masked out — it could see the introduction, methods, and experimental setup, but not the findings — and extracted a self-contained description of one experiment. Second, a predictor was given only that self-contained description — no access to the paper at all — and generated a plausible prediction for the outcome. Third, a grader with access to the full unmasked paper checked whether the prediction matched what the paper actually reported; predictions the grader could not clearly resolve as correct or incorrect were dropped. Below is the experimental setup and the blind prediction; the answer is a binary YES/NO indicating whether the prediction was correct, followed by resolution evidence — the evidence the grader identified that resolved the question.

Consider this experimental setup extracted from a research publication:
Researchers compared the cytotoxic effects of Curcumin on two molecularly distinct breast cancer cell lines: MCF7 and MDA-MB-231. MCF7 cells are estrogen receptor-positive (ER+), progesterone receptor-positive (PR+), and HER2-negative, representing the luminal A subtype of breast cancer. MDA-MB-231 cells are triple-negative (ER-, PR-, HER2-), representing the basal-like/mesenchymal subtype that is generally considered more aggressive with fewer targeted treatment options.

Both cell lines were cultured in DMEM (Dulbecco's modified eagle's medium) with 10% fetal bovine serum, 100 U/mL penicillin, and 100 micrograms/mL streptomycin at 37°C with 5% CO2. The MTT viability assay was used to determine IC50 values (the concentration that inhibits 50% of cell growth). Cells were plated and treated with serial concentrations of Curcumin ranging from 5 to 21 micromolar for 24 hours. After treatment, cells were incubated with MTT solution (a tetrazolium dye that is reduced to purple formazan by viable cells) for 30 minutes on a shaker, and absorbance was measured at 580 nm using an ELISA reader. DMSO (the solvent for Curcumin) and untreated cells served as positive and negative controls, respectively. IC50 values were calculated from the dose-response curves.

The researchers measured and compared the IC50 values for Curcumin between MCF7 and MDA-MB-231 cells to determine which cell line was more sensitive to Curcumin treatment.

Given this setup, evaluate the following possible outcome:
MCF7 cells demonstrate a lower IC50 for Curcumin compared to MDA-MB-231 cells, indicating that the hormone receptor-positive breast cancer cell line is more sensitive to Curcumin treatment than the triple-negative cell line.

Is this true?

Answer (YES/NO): YES